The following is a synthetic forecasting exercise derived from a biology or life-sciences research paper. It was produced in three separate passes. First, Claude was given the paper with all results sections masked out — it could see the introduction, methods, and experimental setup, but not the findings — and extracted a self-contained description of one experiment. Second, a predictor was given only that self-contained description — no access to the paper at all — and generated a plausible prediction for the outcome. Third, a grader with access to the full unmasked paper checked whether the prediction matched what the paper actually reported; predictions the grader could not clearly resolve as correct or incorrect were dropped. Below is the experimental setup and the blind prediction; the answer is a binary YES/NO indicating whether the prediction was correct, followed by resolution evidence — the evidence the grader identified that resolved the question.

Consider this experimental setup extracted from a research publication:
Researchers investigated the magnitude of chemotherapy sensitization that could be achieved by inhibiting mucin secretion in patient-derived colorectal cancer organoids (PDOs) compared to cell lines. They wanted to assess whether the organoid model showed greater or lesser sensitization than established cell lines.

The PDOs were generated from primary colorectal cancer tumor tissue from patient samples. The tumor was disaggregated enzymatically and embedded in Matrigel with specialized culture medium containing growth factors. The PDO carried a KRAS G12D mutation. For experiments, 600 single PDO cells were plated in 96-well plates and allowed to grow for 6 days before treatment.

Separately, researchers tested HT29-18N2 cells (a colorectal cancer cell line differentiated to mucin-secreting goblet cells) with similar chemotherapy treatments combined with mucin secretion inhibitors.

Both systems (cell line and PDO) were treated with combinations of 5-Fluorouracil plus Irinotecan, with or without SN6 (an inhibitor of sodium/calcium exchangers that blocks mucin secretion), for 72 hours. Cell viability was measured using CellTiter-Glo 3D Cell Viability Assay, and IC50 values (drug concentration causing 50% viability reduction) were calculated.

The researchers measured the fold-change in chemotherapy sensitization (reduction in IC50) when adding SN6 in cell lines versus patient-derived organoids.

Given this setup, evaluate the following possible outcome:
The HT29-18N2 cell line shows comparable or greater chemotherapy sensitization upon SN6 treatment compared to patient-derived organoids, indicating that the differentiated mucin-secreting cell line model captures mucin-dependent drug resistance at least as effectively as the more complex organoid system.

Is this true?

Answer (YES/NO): NO